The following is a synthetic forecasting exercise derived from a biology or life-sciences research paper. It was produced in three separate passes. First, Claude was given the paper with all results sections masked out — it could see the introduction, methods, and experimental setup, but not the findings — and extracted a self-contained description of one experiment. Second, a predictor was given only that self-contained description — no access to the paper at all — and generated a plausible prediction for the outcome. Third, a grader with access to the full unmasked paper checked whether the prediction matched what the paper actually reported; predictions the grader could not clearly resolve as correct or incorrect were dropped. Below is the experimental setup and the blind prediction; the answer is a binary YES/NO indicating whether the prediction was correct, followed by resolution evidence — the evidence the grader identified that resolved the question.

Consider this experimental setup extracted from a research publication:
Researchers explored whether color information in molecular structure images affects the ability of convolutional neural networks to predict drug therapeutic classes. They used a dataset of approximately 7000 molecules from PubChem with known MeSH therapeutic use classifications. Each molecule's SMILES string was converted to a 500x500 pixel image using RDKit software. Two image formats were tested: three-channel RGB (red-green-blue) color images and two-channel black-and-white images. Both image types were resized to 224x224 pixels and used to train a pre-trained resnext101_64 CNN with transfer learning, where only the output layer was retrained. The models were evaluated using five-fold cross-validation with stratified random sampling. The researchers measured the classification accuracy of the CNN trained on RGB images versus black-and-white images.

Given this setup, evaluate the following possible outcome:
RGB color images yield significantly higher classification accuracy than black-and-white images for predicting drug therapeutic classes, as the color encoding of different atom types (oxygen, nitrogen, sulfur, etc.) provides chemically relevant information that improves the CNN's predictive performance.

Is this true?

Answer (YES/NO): YES